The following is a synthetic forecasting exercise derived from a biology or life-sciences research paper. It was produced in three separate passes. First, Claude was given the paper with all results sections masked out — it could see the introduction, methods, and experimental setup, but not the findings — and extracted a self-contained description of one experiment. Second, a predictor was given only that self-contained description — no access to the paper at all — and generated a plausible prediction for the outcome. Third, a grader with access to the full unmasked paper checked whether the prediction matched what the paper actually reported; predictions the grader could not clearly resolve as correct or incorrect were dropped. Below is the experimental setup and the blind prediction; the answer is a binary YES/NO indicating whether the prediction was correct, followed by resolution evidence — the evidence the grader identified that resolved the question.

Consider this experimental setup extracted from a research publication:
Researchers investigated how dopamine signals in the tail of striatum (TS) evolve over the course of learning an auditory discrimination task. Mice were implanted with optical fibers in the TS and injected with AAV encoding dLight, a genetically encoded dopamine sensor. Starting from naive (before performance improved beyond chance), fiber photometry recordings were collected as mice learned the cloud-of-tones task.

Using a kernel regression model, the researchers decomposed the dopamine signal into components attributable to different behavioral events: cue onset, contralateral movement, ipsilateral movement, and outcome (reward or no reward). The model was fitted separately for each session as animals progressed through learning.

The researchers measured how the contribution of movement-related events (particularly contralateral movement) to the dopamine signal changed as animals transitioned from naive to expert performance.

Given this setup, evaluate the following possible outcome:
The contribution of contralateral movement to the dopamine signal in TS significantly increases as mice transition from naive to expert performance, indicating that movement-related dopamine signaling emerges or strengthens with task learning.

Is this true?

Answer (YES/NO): NO